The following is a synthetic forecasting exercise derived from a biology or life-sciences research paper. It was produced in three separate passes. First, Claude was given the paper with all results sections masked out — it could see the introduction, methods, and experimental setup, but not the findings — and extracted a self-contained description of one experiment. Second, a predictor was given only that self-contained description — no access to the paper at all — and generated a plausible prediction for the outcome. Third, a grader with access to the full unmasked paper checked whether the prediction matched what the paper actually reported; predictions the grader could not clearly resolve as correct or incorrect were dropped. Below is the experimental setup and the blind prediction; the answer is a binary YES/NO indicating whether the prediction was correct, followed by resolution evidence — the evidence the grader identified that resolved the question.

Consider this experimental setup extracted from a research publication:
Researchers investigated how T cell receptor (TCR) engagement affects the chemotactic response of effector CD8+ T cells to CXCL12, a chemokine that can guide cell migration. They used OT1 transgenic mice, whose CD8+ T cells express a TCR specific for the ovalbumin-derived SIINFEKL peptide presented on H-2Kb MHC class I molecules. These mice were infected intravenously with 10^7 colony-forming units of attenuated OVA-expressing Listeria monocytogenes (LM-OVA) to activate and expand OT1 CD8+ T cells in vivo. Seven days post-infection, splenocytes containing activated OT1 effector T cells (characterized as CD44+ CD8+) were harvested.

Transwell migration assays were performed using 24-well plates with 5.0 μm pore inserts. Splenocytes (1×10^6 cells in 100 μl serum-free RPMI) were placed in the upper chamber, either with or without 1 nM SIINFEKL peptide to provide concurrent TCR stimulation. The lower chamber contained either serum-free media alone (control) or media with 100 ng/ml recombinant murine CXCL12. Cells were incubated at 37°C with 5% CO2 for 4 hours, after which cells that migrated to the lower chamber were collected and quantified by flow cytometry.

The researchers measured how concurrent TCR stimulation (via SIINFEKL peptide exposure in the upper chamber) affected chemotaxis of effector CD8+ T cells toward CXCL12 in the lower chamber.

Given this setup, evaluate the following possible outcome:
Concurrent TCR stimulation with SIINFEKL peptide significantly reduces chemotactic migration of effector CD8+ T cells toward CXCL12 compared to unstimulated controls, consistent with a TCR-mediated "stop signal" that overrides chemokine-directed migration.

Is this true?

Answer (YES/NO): YES